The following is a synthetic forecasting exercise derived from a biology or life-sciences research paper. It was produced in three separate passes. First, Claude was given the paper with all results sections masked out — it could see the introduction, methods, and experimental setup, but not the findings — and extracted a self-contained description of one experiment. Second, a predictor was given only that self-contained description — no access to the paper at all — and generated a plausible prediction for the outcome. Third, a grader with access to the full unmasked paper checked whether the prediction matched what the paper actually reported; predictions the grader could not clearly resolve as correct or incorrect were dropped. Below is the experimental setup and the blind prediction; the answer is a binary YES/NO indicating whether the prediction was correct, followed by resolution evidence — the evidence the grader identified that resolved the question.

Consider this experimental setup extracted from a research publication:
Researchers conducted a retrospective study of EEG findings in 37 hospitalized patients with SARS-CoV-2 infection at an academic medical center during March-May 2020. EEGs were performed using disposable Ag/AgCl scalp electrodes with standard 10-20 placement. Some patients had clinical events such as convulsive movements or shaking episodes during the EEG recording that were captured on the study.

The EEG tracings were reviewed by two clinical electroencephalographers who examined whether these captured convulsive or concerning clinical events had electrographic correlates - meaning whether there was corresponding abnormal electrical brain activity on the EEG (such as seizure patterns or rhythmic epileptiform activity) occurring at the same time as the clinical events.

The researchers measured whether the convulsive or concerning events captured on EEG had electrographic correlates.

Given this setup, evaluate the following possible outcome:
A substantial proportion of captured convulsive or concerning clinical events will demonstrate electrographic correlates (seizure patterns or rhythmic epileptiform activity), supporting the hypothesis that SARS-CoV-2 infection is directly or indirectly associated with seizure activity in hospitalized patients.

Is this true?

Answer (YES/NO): NO